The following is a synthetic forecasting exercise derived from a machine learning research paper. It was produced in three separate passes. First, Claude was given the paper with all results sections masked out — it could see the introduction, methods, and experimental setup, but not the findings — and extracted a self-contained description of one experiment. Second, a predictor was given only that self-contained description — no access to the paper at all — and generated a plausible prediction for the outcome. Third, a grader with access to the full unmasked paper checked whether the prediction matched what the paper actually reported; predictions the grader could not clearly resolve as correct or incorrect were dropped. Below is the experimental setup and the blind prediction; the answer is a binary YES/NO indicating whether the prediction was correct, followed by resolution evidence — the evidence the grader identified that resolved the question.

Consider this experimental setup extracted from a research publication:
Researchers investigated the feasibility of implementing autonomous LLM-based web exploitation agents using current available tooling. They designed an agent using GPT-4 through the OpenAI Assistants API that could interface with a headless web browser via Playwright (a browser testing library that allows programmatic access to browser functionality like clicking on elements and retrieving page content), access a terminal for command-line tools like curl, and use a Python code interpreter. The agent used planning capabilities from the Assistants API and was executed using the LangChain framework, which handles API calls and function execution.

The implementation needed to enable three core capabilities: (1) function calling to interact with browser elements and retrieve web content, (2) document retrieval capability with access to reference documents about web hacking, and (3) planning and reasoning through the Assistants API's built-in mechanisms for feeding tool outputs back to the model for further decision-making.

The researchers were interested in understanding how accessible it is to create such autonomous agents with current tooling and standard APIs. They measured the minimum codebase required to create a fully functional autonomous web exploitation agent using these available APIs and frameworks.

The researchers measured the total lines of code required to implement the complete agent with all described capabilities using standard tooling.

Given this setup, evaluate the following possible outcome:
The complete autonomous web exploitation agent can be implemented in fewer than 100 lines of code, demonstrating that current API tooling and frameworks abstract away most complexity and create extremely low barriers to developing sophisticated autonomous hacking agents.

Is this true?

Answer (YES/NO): YES